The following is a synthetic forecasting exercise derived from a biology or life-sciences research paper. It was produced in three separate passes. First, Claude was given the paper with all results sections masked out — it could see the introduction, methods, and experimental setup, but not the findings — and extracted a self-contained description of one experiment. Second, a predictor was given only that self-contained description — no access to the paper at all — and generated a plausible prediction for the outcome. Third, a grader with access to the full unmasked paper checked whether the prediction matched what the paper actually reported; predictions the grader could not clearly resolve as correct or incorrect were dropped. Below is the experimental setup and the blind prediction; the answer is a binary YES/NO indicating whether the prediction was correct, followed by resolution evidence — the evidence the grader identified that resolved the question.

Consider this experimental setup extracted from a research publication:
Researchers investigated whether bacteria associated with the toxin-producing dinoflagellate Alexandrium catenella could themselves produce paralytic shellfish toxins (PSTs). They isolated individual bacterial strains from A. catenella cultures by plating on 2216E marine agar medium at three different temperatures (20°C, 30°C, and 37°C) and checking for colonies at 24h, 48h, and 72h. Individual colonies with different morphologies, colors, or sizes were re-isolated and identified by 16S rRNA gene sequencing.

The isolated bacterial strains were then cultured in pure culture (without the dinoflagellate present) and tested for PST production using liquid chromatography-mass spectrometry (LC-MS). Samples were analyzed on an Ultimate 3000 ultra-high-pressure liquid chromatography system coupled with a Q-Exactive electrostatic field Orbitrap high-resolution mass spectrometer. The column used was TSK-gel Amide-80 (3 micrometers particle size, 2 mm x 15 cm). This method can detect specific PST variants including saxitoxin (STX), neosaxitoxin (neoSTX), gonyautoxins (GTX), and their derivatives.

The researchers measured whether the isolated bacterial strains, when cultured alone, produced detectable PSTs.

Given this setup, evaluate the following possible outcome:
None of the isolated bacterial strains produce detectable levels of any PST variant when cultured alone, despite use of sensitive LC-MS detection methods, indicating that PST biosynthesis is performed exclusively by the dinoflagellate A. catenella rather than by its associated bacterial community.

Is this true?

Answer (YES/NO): YES